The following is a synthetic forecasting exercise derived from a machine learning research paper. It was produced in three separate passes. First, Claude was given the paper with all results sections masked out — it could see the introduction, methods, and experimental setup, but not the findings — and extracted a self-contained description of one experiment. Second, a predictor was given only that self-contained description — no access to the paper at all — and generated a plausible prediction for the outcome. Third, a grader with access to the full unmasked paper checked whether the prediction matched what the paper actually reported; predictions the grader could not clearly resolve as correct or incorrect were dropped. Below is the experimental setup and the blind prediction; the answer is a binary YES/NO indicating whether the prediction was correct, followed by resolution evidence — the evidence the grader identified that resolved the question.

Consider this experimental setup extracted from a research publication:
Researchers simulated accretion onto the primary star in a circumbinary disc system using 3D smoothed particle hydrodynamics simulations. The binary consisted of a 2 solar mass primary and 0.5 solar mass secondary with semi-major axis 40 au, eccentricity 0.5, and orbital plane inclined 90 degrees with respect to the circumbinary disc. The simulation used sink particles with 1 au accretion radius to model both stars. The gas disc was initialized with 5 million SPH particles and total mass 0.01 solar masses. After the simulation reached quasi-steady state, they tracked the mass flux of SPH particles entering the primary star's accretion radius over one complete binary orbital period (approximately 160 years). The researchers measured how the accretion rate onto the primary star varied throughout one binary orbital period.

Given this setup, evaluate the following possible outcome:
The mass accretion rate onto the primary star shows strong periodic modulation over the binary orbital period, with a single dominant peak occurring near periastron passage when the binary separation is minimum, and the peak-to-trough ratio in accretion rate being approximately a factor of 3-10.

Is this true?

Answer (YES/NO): NO